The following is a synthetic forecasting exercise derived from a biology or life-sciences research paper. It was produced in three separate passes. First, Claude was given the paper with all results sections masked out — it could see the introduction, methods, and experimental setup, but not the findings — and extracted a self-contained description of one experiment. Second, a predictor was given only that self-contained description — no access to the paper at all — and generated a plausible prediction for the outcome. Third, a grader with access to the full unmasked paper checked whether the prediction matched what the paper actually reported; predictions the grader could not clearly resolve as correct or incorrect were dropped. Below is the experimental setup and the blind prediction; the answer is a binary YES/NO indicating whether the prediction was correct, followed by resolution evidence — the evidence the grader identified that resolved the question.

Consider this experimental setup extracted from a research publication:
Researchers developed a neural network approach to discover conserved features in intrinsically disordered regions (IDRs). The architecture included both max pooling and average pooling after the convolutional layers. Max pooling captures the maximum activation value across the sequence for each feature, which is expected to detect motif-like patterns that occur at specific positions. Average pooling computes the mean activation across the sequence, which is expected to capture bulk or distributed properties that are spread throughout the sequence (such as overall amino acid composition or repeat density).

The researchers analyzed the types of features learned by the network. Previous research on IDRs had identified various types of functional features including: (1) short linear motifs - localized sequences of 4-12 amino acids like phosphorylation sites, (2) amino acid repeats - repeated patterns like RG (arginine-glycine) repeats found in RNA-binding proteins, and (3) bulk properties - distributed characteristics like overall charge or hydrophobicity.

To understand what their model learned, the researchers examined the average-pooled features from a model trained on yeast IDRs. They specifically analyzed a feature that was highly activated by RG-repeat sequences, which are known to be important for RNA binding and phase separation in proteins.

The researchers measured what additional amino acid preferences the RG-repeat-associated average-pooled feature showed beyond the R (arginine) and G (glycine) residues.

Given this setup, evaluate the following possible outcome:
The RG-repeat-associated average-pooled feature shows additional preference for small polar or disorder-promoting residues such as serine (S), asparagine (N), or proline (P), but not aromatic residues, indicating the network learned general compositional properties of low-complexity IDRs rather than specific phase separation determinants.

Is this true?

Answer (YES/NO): NO